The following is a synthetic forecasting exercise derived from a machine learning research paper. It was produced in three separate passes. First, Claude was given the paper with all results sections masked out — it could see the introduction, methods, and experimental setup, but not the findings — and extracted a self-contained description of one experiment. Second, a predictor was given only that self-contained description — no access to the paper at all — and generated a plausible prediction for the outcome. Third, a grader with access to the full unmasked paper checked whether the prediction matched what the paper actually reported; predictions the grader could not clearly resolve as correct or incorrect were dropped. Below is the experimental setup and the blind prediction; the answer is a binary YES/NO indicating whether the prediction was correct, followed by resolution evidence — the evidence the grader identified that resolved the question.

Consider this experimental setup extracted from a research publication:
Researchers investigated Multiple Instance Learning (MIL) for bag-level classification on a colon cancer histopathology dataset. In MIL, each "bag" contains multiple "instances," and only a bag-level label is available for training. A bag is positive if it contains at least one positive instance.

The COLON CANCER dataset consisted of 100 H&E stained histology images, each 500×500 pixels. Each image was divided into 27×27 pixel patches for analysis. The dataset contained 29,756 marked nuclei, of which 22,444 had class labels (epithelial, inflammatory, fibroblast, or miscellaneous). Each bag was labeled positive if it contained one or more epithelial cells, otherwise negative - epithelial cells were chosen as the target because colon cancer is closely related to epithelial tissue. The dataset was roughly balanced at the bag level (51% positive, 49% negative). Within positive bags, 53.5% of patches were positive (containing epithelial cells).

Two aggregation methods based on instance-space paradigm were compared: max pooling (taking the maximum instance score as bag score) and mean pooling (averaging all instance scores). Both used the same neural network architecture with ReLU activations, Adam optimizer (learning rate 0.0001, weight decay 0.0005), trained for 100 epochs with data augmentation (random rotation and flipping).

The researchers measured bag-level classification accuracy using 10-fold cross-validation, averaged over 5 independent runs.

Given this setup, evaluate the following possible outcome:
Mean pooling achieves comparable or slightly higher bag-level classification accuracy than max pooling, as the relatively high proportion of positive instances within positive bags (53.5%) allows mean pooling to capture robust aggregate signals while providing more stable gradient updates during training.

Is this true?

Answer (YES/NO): NO